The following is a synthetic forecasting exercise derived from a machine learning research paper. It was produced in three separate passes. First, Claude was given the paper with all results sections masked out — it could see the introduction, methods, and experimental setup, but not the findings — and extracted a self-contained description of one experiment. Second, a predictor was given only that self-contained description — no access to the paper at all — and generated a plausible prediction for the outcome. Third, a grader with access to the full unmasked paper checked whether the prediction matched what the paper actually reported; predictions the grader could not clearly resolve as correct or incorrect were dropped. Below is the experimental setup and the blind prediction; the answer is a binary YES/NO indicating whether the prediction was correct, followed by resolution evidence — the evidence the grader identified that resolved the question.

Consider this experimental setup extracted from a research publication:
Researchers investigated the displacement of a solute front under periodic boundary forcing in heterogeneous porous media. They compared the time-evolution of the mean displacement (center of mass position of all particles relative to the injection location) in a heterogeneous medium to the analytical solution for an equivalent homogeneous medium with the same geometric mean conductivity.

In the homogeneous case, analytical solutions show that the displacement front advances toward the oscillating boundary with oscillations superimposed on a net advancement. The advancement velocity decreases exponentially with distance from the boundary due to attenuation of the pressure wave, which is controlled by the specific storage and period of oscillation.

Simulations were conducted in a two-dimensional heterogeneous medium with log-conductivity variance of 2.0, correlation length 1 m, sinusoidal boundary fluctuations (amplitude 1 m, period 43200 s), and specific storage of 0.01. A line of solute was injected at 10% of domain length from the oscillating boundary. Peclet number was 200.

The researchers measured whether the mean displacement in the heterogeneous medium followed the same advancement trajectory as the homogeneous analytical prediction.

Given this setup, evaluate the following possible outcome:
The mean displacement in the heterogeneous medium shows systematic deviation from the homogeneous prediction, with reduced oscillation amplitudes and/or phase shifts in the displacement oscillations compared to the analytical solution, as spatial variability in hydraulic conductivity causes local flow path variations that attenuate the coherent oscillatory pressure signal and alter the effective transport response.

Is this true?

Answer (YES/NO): NO